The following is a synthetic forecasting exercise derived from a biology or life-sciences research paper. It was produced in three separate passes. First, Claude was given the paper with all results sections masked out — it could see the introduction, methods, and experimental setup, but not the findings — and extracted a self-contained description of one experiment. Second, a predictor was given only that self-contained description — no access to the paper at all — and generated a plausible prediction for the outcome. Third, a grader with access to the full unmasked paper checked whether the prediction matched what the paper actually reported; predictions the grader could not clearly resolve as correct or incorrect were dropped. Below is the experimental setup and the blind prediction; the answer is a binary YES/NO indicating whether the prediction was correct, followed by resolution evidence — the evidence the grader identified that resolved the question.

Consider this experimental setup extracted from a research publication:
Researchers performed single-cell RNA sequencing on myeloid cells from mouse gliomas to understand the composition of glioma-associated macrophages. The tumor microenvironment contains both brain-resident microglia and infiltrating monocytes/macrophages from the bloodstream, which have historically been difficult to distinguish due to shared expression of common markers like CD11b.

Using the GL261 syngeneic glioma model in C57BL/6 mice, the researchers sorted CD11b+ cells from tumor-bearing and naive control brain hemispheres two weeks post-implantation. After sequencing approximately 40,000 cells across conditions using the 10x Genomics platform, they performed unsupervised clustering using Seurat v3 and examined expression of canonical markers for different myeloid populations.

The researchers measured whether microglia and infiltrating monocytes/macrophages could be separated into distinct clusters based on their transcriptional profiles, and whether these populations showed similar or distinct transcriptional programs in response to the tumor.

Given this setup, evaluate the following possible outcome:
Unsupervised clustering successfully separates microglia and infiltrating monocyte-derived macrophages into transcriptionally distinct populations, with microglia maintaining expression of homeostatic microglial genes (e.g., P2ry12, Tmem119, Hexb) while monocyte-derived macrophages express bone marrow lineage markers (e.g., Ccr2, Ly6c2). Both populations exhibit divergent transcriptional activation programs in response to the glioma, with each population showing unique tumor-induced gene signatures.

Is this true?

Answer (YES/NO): NO